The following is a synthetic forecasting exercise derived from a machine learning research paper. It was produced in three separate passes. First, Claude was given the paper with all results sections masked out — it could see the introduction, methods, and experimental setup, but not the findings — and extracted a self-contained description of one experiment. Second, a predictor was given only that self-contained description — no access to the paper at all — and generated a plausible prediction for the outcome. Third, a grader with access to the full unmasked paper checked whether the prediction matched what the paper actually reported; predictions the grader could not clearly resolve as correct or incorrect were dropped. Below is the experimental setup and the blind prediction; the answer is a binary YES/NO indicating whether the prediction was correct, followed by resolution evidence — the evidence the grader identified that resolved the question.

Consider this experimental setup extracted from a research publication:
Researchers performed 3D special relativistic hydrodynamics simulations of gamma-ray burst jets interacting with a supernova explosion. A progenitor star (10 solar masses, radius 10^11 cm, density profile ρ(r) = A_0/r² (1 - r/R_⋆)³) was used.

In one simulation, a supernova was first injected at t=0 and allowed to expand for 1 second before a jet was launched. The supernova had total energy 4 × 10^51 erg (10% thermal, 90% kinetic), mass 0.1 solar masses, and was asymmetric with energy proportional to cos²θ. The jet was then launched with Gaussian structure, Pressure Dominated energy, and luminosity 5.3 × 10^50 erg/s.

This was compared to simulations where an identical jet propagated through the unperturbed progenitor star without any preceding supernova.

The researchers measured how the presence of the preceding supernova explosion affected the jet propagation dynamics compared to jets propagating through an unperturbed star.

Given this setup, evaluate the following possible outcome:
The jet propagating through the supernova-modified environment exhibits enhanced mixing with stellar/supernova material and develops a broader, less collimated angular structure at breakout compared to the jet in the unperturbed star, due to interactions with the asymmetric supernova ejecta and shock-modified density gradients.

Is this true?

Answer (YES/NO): NO